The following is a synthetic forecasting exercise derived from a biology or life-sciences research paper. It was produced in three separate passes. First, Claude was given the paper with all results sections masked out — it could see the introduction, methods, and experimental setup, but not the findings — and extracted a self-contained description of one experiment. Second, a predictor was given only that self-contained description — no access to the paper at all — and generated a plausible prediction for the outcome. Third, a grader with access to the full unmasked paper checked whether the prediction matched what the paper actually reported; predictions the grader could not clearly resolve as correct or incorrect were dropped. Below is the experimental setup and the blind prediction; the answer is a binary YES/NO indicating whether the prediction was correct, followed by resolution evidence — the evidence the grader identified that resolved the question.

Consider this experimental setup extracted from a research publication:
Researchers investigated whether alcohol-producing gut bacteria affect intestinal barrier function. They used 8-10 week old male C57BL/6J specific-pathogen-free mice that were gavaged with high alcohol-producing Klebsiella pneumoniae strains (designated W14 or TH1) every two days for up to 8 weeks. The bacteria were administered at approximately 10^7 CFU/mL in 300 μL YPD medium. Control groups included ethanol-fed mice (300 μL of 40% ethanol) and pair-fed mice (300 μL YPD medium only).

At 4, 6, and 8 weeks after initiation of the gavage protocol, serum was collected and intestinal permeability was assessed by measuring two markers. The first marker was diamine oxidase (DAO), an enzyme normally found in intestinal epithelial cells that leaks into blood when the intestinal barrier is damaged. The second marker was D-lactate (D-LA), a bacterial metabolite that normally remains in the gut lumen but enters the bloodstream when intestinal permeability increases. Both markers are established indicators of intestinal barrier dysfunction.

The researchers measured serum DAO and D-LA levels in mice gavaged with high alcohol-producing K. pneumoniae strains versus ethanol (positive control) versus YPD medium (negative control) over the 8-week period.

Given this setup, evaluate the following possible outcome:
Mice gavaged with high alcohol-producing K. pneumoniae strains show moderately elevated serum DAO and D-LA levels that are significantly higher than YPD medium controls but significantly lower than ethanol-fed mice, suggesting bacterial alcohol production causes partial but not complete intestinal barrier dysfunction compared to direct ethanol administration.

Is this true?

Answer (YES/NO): NO